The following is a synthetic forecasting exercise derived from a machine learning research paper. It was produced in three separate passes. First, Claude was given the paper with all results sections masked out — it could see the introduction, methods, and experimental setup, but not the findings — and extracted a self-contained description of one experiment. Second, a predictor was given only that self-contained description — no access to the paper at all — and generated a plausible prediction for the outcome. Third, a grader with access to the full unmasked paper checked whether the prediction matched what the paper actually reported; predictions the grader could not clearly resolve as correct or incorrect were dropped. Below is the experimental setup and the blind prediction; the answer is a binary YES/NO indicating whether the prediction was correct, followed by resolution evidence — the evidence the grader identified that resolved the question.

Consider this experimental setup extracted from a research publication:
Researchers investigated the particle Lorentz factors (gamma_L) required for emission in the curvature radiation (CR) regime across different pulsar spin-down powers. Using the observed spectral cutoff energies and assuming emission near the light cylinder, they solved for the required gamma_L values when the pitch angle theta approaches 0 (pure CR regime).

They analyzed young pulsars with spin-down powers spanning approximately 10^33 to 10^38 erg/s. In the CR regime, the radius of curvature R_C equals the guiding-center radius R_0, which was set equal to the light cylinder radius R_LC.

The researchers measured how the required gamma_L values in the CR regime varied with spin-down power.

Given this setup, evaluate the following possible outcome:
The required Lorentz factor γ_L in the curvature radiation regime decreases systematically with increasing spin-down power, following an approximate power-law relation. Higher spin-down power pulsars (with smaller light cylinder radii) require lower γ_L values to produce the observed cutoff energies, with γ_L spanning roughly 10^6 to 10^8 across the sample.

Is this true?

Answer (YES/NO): NO